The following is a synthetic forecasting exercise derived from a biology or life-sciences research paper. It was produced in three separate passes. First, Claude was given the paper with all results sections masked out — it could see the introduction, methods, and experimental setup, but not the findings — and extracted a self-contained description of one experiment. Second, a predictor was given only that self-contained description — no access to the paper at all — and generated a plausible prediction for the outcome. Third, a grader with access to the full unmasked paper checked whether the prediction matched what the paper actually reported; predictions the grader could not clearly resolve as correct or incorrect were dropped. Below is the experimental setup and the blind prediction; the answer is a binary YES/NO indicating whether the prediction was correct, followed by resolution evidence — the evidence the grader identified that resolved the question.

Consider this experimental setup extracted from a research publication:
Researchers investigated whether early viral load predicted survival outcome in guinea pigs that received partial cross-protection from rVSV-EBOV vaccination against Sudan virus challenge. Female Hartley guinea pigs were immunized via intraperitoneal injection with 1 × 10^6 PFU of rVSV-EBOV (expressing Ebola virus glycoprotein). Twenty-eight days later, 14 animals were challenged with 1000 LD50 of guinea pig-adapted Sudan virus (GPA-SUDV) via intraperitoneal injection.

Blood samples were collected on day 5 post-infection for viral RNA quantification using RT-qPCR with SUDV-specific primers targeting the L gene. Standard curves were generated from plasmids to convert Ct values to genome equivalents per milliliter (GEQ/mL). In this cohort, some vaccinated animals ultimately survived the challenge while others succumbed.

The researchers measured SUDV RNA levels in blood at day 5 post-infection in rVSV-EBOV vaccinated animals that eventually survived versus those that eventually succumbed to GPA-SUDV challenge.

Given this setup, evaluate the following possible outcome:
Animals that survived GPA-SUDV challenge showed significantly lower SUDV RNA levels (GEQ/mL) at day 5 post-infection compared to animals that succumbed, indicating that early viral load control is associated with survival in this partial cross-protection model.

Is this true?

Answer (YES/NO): NO